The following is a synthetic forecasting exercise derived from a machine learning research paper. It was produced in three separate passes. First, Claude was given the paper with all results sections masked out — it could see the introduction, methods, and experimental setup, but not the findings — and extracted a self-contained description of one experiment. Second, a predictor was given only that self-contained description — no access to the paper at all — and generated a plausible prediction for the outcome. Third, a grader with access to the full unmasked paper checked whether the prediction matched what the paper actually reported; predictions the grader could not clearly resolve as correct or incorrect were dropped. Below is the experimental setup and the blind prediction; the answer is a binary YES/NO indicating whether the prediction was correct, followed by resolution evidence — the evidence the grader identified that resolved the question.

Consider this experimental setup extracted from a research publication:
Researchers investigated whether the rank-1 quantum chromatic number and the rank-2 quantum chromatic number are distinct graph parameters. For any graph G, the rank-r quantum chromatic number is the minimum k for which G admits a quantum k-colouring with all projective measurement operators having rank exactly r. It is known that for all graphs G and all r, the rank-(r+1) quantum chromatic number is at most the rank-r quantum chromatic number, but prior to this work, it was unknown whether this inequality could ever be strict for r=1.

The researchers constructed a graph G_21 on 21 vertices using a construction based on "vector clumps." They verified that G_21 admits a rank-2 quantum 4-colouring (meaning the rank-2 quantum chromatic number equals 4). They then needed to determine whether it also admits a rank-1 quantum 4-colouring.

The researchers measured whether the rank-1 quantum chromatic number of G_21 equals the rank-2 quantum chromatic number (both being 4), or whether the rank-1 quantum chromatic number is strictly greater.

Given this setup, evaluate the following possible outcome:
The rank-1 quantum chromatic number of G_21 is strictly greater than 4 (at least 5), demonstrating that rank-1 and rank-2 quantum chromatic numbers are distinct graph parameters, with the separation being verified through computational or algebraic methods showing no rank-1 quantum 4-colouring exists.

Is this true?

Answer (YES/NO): YES